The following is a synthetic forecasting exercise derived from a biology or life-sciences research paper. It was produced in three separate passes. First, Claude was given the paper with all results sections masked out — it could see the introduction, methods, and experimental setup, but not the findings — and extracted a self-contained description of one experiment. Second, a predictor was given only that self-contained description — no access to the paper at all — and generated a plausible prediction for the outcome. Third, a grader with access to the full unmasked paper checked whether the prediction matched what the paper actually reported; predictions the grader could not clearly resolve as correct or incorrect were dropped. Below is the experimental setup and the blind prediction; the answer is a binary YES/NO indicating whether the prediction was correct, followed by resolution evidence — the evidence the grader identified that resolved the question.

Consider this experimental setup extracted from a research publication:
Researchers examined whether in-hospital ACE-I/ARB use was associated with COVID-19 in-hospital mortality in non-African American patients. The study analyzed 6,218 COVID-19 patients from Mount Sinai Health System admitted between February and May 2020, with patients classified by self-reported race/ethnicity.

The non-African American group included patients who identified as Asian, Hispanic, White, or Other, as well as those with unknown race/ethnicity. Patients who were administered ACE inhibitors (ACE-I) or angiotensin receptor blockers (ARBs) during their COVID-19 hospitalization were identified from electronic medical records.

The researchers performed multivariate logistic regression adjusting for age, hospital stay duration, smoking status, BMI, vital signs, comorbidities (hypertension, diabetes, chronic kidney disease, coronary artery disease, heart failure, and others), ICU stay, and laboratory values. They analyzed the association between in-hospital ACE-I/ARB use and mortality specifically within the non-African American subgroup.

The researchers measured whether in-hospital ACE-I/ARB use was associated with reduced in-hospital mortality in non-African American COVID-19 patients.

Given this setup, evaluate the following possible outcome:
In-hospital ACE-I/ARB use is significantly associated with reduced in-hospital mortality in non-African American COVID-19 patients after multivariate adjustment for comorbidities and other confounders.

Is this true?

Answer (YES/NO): YES